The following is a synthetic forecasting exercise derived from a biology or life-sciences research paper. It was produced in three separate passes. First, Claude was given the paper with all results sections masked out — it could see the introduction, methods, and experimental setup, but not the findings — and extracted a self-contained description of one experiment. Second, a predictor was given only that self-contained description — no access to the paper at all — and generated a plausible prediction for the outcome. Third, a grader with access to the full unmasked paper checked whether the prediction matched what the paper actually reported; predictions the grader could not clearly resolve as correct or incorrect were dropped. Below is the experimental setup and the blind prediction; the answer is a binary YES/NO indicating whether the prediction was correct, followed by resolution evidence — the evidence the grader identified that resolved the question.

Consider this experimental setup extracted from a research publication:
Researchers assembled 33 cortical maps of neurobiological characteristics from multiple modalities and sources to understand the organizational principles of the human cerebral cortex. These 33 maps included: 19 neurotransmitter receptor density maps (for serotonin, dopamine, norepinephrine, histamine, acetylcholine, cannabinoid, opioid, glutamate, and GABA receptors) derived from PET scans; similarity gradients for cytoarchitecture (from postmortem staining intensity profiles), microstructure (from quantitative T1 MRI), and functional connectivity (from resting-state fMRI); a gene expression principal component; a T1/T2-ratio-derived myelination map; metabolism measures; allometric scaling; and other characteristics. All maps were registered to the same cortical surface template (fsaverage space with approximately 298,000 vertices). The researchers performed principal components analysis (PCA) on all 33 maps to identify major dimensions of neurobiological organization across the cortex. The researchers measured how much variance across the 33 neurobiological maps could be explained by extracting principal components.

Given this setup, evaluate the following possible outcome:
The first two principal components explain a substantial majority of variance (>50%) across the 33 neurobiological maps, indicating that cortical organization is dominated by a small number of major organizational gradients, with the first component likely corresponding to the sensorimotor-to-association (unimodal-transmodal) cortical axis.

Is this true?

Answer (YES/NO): NO